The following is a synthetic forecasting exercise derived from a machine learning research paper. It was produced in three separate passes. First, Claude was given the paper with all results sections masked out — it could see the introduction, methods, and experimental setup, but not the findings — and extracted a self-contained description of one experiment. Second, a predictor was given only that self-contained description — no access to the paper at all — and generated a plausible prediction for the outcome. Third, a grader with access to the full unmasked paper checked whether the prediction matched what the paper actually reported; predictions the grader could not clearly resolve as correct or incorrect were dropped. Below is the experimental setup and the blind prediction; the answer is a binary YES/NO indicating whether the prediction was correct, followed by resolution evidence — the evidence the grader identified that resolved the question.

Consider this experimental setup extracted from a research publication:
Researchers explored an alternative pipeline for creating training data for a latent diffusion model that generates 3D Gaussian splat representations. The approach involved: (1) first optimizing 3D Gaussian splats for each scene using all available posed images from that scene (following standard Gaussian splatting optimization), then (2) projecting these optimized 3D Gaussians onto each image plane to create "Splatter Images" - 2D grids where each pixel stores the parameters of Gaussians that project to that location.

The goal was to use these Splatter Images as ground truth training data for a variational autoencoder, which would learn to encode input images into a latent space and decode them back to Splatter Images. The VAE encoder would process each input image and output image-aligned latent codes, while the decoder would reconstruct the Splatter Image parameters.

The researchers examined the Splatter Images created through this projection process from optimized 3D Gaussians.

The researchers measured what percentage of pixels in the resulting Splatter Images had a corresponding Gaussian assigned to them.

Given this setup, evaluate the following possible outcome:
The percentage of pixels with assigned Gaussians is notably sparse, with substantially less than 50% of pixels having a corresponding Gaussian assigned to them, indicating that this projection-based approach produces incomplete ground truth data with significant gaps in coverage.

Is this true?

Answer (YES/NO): YES